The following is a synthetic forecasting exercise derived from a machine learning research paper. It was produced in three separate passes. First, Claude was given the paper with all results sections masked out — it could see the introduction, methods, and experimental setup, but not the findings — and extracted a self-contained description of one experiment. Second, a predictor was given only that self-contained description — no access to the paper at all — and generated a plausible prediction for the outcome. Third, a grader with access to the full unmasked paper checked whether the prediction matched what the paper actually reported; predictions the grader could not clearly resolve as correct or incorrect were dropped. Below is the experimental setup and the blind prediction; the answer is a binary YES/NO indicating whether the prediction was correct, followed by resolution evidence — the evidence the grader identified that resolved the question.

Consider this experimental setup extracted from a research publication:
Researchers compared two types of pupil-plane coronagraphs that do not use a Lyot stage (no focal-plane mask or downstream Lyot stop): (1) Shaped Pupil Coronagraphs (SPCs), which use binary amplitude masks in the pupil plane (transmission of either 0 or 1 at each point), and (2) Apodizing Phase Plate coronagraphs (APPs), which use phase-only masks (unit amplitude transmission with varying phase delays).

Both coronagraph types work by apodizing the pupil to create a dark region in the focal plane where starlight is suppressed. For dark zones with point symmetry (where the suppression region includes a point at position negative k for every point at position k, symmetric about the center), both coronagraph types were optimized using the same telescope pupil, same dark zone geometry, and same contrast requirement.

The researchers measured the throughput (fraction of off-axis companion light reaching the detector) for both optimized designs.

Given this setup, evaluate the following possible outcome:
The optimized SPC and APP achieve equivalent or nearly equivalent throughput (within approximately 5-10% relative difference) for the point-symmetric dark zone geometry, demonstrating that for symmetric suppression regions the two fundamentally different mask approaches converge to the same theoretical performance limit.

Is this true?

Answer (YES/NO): YES